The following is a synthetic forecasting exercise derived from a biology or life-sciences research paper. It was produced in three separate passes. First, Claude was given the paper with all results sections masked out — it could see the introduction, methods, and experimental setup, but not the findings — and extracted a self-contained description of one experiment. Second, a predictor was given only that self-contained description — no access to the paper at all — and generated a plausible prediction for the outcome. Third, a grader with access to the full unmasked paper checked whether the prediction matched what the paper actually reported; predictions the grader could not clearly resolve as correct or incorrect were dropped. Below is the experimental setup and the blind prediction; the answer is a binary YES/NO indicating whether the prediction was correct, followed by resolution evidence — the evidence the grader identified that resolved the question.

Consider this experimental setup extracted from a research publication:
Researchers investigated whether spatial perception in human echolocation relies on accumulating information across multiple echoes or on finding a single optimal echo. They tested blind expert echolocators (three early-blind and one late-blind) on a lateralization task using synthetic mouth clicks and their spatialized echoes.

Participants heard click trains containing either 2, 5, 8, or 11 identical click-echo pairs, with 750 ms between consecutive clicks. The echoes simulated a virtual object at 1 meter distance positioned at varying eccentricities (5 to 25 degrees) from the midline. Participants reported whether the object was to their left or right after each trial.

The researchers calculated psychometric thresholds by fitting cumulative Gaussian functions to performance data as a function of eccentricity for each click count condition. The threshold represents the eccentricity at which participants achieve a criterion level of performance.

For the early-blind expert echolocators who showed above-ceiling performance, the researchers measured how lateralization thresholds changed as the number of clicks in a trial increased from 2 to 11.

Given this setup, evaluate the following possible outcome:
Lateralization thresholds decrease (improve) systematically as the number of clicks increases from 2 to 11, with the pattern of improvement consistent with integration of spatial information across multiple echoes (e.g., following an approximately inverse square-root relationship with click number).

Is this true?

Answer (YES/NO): NO